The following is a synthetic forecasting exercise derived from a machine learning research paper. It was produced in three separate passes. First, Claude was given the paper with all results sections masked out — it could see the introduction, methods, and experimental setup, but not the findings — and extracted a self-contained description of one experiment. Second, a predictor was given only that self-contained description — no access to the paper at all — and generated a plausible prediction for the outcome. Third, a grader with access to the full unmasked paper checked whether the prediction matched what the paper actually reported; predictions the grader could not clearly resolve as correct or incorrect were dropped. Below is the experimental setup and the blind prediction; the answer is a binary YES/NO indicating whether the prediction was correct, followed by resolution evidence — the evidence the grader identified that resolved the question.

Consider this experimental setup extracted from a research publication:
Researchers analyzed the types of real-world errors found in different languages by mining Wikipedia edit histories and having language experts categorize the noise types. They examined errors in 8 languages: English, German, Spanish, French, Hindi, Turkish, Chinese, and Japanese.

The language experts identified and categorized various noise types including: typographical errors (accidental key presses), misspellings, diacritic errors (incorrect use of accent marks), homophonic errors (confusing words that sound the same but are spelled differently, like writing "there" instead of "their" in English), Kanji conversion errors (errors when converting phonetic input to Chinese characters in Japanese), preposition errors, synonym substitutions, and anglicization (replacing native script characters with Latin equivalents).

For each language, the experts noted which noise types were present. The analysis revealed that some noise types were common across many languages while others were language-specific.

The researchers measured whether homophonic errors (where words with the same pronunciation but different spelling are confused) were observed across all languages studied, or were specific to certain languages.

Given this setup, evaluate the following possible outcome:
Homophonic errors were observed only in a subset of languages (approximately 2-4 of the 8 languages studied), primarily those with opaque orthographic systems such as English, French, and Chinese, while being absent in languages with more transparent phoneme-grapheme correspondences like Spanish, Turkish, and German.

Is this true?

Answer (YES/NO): NO